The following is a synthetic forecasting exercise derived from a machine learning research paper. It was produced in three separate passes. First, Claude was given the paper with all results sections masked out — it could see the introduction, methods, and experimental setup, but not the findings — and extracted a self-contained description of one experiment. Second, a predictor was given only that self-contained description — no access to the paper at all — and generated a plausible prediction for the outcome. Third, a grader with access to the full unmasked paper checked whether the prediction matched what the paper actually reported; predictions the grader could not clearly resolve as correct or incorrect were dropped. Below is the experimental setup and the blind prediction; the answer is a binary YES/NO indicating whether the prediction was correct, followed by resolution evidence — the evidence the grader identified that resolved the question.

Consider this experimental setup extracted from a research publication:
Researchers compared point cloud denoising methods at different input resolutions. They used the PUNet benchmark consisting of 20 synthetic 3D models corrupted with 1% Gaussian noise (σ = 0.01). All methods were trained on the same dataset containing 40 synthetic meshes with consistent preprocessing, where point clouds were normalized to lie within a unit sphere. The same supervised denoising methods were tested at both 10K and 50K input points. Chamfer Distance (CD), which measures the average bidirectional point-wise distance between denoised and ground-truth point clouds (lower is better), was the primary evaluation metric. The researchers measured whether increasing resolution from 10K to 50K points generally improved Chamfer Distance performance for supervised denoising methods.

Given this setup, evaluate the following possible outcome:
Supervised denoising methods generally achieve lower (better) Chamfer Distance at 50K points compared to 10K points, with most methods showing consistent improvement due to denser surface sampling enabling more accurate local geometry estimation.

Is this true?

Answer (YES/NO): YES